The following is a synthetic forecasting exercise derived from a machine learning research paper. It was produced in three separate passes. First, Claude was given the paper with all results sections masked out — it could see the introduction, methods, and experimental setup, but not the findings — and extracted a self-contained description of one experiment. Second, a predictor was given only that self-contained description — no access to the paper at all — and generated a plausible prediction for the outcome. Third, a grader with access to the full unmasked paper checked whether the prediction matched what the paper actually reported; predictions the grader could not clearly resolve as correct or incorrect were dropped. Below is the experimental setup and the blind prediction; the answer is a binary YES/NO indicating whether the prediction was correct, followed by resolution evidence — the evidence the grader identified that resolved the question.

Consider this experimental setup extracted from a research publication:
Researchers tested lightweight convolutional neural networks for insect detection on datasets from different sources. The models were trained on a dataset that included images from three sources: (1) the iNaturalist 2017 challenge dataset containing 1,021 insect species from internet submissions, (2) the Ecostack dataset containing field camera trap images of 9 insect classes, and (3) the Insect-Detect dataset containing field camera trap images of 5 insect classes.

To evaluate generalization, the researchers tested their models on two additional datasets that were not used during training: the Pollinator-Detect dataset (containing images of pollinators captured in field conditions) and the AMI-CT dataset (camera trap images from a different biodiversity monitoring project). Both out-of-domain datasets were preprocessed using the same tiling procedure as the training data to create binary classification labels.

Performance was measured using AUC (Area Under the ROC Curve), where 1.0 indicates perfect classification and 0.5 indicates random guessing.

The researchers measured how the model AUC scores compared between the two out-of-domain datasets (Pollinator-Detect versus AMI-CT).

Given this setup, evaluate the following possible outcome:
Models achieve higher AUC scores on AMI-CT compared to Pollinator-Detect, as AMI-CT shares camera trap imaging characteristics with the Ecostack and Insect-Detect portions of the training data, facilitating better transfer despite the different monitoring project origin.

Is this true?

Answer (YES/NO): YES